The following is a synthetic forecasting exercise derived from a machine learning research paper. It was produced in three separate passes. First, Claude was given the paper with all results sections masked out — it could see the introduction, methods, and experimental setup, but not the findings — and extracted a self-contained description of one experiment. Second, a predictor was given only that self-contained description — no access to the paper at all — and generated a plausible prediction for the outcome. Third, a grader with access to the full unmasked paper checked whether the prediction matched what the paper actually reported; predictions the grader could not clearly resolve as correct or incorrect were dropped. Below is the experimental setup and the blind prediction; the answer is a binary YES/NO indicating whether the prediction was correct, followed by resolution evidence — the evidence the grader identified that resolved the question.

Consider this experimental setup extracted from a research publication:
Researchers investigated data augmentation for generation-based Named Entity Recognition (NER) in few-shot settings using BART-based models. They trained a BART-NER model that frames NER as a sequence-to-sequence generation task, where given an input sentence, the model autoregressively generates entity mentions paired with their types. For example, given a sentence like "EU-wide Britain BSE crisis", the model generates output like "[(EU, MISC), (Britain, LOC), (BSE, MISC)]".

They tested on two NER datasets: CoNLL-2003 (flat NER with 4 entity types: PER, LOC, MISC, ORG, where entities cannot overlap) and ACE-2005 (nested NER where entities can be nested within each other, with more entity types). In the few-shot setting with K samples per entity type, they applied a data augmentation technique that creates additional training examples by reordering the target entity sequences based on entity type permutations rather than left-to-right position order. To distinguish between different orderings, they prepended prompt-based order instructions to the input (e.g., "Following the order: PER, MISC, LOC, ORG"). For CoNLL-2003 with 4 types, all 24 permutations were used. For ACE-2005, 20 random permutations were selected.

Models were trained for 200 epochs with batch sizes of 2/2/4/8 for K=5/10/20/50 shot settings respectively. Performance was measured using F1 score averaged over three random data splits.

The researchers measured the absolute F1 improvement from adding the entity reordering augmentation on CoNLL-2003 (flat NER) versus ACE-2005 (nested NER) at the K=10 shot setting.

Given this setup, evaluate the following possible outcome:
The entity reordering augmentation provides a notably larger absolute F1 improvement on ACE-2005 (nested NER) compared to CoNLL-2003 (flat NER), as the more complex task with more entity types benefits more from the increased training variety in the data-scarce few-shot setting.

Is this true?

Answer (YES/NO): NO